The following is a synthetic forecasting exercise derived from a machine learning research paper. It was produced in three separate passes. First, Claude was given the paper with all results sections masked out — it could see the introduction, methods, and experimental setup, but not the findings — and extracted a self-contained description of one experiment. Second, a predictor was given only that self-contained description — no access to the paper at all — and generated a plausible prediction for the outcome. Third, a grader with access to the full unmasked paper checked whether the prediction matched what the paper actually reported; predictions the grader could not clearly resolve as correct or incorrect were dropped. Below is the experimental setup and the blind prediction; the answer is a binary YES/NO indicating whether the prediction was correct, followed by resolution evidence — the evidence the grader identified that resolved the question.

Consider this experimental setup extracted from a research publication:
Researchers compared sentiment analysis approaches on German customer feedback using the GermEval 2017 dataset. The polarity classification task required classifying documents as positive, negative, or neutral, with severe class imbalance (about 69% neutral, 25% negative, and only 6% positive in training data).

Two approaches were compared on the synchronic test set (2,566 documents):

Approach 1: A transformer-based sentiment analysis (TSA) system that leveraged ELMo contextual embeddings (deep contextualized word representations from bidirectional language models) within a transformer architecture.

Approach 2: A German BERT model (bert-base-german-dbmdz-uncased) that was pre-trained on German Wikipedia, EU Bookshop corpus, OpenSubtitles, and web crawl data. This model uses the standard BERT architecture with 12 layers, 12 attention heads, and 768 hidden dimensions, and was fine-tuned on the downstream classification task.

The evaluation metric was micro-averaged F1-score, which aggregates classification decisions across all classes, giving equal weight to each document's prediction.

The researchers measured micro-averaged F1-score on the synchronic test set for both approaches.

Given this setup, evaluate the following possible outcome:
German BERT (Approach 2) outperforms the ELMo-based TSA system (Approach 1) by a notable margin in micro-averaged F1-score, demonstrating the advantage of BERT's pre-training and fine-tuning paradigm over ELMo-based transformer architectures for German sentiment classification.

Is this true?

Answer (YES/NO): YES